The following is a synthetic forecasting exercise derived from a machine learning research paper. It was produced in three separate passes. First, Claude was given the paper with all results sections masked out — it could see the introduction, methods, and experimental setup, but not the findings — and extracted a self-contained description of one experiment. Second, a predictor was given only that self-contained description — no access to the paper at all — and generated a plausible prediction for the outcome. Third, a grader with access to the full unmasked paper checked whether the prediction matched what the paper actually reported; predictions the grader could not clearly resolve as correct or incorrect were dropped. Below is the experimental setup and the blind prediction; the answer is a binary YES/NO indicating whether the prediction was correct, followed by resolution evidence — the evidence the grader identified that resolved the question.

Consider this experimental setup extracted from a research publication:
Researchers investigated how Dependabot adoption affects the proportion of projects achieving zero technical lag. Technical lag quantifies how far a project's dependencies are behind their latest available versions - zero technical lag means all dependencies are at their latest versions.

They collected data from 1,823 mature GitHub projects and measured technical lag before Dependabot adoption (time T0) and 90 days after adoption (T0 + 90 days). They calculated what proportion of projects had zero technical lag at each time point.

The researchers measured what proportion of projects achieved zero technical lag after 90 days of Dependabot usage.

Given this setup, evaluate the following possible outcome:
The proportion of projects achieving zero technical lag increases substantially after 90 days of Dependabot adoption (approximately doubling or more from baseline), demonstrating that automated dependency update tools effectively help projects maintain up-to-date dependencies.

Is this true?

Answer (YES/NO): NO